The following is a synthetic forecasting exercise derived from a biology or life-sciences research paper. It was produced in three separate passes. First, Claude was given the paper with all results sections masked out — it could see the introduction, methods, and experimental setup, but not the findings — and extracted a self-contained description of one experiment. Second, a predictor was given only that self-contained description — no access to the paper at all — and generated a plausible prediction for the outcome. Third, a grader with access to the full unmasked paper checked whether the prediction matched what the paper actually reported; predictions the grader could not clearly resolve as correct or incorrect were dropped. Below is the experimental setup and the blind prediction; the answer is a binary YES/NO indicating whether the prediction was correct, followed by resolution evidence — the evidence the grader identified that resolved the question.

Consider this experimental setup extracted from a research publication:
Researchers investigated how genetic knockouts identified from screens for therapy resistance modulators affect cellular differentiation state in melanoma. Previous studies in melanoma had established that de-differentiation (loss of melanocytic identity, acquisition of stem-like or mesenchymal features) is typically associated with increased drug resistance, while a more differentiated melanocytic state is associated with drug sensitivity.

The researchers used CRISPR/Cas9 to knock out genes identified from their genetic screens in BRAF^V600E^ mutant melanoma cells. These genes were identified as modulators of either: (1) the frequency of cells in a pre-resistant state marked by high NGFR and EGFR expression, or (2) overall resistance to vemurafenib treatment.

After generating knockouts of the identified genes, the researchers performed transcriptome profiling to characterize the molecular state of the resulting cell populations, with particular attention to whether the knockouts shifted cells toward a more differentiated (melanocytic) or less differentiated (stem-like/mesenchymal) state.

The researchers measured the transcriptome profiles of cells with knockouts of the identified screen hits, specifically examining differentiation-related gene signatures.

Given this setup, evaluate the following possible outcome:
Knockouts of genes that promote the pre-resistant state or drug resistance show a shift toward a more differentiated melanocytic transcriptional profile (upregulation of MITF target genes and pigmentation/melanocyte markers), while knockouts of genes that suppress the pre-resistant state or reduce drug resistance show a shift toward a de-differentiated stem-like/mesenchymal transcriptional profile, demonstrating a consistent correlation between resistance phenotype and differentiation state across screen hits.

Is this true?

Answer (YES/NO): NO